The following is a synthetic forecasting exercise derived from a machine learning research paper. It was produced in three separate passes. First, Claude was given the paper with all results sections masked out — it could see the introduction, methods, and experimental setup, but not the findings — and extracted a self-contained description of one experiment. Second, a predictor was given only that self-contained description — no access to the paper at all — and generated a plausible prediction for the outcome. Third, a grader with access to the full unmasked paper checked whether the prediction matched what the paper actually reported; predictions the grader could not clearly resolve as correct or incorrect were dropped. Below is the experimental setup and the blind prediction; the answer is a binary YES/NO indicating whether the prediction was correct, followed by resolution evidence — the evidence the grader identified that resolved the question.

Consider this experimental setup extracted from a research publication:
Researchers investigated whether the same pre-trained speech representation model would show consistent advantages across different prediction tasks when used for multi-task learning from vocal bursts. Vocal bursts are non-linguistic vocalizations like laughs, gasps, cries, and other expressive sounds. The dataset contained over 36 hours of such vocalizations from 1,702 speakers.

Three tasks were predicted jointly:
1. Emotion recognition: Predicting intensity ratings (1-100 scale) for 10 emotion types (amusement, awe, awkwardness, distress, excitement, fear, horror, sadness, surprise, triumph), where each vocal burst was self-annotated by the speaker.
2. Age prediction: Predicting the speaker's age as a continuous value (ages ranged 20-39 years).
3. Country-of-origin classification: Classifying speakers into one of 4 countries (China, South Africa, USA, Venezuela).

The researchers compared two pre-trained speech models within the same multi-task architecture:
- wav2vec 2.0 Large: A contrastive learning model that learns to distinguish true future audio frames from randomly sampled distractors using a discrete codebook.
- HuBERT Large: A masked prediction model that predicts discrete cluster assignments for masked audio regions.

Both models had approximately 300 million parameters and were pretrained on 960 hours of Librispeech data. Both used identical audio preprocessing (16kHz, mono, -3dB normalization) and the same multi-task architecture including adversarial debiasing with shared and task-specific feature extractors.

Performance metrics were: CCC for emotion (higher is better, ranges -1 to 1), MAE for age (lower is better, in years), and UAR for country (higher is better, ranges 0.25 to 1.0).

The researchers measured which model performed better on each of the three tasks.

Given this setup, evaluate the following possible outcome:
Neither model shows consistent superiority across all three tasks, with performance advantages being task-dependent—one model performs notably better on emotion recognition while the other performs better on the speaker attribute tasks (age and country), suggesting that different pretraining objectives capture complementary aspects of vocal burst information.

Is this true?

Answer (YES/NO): NO